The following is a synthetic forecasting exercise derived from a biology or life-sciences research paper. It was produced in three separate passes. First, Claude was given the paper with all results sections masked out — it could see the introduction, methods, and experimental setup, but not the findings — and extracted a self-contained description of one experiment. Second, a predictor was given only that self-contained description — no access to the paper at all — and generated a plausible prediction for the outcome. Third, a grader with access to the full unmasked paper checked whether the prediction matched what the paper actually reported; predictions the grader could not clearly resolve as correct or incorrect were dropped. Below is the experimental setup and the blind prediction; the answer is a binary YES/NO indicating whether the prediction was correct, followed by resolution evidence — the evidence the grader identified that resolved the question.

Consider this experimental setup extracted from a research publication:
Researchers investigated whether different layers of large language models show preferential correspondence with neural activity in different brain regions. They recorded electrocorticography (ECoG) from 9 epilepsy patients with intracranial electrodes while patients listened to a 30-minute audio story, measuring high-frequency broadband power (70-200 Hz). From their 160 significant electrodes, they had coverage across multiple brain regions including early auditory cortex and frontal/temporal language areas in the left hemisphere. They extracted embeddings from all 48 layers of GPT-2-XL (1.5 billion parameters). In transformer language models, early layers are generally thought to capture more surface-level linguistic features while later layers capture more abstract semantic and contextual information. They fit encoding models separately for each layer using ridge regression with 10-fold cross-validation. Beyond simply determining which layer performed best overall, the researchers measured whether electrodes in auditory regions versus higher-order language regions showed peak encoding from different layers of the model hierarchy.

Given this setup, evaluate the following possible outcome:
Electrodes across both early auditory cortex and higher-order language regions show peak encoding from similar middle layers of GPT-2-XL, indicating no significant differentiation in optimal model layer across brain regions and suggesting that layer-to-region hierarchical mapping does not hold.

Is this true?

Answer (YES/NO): NO